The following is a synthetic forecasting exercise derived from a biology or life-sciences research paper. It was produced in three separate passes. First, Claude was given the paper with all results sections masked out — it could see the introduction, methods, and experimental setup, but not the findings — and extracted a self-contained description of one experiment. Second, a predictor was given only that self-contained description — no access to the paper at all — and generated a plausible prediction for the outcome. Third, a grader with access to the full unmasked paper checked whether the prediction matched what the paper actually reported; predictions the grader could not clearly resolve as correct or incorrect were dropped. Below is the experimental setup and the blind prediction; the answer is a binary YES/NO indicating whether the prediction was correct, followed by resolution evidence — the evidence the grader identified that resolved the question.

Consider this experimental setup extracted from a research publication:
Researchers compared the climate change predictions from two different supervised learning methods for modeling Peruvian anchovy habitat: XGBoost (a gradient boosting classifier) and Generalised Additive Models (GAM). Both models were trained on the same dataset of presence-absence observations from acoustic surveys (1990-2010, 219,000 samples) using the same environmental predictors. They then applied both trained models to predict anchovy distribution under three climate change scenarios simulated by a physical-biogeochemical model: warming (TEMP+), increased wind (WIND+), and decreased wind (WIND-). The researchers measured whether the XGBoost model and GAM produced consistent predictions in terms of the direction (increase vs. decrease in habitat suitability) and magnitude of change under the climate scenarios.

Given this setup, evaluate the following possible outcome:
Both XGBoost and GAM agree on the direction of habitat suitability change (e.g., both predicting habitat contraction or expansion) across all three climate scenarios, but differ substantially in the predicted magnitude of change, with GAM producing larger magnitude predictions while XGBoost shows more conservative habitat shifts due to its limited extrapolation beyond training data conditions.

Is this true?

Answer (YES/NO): NO